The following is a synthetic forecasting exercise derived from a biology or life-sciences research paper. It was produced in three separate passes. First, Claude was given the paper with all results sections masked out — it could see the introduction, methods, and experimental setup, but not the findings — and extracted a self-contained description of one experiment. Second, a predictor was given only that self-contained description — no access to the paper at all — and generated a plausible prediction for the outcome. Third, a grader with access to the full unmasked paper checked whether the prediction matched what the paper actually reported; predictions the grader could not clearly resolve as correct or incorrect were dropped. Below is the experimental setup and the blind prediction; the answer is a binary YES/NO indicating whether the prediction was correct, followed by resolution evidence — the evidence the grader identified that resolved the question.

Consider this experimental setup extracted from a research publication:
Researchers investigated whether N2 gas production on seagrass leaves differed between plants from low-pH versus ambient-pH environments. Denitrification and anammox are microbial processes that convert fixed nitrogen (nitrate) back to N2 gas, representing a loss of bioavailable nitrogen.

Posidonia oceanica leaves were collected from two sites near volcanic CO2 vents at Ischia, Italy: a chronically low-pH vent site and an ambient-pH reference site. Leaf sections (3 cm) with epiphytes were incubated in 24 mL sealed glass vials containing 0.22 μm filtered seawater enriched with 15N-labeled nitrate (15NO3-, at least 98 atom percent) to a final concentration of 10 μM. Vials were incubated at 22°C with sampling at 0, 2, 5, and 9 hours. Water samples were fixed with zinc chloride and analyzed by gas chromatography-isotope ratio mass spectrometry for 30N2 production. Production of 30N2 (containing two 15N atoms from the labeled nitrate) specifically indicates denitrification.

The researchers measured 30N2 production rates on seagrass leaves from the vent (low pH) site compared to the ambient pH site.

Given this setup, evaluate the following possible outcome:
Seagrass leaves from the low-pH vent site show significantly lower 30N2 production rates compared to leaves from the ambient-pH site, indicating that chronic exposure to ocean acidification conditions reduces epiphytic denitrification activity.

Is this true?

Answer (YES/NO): NO